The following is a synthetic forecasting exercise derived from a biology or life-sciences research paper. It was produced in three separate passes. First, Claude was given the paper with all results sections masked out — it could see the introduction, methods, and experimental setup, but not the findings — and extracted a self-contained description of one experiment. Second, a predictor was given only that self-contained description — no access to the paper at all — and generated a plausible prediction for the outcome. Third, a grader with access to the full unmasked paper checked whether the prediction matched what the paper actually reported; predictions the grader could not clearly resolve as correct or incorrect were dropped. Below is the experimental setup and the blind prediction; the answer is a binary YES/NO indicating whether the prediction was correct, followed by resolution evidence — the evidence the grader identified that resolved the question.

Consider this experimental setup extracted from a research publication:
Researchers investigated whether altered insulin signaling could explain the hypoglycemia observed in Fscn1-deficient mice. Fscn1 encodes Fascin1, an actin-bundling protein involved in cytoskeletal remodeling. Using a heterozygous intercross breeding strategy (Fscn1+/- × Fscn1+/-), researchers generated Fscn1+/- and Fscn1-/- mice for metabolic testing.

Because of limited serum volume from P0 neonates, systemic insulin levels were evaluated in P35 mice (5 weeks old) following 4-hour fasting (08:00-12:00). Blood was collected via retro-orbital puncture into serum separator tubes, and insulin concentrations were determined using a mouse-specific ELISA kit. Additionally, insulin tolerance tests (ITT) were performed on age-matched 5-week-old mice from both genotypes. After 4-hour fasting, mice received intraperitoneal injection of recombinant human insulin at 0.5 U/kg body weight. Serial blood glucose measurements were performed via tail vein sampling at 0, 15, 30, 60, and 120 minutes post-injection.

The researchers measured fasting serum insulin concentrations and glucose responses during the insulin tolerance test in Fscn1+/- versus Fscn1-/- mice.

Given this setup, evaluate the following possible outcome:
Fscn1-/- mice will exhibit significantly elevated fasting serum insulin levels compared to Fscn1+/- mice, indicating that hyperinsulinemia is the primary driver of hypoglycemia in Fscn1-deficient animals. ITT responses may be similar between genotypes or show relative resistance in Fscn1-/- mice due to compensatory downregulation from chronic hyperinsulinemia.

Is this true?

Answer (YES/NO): NO